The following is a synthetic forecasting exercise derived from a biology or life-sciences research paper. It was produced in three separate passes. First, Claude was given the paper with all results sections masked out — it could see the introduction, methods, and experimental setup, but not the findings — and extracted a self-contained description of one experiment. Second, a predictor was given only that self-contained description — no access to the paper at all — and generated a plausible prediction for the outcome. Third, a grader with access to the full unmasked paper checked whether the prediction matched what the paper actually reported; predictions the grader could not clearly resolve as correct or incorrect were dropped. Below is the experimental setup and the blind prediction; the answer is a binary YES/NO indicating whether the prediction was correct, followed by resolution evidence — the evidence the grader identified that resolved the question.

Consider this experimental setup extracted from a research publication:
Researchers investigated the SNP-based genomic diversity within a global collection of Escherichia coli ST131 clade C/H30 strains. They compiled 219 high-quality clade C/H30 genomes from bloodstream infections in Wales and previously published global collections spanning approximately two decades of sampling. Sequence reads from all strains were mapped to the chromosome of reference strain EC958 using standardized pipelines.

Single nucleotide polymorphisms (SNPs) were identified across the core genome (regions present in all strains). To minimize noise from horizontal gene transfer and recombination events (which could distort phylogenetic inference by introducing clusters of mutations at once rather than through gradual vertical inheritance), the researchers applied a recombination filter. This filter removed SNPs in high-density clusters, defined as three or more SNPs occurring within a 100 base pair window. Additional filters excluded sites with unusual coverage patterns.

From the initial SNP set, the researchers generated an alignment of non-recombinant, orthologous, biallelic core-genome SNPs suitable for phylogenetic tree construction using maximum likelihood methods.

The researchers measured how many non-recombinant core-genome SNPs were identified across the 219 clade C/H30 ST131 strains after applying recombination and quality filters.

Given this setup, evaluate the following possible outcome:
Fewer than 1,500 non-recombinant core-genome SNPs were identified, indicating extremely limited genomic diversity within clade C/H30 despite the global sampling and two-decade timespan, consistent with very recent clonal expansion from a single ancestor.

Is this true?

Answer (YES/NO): NO